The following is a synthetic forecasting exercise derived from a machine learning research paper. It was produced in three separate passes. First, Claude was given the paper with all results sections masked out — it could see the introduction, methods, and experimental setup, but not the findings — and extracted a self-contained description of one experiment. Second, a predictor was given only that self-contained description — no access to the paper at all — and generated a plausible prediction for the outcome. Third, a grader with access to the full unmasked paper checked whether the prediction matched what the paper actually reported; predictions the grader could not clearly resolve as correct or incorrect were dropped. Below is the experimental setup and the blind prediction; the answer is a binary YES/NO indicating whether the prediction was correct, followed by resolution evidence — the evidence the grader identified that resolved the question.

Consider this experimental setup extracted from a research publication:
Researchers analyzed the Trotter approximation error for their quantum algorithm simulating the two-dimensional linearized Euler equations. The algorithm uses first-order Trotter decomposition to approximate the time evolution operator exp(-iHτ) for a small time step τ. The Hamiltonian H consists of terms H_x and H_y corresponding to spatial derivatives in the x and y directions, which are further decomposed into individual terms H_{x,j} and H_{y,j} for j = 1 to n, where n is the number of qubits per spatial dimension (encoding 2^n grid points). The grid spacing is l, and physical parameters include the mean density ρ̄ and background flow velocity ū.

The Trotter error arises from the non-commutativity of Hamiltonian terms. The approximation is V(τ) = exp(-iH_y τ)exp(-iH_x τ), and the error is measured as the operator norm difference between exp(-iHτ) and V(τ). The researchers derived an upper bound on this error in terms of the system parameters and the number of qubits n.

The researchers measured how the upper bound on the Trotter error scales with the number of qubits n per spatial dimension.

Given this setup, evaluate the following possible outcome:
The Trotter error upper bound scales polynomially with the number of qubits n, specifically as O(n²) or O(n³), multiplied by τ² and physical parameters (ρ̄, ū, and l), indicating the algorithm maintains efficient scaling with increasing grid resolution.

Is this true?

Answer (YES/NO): YES